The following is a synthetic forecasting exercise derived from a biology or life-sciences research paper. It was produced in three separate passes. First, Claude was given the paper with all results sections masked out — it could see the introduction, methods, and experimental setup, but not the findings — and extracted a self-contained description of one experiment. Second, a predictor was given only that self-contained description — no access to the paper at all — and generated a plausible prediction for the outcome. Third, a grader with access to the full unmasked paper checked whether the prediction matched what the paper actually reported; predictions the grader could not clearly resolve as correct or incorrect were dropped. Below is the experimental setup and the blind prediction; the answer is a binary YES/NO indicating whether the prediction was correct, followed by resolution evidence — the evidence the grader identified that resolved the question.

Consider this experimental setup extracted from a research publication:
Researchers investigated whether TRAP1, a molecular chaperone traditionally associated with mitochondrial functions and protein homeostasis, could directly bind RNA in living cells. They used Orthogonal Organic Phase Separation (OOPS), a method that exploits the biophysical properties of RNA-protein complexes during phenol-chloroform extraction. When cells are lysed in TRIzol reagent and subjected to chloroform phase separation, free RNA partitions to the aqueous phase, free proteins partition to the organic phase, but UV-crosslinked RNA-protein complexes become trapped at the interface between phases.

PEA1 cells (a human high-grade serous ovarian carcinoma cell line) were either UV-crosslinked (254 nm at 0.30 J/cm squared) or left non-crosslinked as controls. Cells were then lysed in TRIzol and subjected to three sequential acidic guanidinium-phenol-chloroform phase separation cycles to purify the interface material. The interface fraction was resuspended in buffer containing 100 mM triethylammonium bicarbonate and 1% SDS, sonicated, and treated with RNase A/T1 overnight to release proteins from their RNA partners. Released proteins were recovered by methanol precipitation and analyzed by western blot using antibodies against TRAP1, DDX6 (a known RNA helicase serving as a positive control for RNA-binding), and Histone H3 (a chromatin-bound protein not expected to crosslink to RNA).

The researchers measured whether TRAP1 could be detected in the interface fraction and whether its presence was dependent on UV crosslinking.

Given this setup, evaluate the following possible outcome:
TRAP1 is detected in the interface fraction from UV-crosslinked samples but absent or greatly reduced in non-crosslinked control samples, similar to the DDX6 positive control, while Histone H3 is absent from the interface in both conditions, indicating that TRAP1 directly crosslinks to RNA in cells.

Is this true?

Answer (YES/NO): YES